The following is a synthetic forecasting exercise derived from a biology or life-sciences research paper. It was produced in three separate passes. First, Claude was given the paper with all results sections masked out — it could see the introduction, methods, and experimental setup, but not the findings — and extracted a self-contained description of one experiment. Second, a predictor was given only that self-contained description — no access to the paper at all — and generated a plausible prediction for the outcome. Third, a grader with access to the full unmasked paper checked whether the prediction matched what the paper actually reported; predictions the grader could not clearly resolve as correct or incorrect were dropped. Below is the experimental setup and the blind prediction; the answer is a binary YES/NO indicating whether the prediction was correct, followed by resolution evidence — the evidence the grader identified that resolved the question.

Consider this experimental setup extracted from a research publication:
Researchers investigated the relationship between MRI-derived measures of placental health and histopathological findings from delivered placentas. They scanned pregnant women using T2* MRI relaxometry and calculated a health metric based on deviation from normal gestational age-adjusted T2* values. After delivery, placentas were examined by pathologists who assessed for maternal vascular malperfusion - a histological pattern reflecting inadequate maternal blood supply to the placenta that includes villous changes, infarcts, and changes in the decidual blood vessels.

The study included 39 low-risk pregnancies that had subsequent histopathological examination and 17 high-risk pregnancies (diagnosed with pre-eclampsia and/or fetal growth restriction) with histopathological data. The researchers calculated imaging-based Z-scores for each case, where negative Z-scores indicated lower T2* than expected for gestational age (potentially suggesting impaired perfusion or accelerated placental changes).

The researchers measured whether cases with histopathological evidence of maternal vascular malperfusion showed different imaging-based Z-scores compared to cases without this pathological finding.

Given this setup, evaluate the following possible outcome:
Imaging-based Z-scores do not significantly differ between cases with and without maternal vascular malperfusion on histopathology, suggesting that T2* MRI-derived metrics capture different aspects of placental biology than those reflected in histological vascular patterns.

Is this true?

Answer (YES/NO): NO